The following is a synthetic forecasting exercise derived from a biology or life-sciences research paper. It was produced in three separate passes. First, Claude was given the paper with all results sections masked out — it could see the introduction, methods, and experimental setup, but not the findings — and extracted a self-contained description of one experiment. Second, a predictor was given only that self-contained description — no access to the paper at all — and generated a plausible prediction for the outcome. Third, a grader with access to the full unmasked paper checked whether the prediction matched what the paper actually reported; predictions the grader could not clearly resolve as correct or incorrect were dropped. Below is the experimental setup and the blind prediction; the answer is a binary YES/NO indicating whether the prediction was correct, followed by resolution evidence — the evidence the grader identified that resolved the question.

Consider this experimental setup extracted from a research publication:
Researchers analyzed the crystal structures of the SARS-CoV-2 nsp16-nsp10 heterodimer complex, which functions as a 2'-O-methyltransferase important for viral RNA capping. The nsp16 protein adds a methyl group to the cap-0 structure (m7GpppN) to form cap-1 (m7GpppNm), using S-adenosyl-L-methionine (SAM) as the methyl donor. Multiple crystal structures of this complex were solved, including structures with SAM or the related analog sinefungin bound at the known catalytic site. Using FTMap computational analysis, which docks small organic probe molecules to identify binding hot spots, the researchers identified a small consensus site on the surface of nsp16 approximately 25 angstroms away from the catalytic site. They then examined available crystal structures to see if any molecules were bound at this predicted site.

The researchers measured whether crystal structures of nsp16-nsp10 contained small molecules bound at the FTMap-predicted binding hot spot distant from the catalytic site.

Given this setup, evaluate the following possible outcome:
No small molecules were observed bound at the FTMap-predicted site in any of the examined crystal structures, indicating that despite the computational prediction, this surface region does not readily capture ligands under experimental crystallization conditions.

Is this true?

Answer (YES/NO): NO